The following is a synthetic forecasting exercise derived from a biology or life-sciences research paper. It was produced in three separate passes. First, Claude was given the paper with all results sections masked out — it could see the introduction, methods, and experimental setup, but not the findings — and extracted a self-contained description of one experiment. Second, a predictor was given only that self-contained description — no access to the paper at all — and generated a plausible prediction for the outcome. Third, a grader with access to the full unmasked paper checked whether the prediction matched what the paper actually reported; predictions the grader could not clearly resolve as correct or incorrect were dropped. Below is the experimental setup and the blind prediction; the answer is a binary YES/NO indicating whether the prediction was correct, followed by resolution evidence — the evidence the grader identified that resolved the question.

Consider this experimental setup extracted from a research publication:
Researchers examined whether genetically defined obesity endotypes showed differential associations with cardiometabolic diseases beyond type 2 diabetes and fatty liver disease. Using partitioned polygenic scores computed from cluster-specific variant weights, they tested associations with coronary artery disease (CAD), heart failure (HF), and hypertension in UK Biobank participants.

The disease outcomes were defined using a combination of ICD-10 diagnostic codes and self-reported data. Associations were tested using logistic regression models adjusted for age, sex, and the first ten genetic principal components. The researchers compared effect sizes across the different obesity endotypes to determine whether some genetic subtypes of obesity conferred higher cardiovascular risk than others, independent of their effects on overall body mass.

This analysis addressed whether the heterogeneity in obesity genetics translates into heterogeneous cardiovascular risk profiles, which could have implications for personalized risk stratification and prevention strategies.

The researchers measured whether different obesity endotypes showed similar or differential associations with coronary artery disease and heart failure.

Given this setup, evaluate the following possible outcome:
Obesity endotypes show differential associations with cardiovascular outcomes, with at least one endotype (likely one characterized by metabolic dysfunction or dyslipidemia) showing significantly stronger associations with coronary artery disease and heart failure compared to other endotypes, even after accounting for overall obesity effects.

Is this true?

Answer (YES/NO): YES